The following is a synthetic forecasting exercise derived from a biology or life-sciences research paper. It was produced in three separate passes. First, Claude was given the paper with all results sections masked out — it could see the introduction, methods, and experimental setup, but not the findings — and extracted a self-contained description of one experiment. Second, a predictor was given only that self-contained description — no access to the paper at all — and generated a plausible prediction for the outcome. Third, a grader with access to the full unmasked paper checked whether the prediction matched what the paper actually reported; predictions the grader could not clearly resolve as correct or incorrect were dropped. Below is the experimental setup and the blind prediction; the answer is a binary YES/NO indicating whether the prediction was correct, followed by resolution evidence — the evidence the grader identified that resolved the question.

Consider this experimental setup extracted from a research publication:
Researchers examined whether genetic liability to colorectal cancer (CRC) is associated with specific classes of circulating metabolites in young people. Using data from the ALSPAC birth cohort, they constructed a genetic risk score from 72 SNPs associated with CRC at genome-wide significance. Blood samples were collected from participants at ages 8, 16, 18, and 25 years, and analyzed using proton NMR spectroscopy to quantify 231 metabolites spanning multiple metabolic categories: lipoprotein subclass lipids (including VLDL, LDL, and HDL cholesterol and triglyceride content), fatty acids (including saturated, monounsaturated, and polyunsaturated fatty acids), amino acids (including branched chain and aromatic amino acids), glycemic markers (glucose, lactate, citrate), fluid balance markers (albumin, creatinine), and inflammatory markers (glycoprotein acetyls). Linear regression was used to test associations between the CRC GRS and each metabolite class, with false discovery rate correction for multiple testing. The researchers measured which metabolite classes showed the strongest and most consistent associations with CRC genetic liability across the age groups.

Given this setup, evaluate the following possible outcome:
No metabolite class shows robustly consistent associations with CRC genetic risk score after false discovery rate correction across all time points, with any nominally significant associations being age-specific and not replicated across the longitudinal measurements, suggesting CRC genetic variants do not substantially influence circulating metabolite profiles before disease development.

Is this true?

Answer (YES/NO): NO